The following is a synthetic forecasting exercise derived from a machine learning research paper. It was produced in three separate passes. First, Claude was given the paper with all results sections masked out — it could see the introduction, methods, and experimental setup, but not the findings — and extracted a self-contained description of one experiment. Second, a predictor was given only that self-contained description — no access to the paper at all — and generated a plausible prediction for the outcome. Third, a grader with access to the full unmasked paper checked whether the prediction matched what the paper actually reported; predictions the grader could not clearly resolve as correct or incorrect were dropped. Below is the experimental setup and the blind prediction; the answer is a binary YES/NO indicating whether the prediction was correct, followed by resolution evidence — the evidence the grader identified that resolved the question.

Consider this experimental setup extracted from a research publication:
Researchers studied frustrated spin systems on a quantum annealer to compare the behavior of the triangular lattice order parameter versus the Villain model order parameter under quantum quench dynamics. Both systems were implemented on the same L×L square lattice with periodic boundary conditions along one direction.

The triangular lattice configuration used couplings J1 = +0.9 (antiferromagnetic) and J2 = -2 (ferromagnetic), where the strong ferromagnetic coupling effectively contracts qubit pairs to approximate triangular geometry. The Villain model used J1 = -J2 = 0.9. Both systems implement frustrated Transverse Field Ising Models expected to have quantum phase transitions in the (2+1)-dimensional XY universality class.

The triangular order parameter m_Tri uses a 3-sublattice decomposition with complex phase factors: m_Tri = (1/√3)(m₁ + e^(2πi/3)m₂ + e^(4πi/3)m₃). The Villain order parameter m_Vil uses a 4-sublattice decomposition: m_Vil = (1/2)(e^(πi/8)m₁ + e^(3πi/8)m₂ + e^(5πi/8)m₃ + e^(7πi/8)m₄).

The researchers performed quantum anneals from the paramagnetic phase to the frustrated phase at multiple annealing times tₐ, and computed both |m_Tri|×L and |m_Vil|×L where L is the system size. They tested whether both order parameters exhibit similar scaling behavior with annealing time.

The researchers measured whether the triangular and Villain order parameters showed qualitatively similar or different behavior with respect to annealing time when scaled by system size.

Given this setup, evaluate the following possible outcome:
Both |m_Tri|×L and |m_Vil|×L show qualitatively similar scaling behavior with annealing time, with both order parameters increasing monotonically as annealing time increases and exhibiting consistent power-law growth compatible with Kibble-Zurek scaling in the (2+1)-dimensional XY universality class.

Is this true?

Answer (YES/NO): NO